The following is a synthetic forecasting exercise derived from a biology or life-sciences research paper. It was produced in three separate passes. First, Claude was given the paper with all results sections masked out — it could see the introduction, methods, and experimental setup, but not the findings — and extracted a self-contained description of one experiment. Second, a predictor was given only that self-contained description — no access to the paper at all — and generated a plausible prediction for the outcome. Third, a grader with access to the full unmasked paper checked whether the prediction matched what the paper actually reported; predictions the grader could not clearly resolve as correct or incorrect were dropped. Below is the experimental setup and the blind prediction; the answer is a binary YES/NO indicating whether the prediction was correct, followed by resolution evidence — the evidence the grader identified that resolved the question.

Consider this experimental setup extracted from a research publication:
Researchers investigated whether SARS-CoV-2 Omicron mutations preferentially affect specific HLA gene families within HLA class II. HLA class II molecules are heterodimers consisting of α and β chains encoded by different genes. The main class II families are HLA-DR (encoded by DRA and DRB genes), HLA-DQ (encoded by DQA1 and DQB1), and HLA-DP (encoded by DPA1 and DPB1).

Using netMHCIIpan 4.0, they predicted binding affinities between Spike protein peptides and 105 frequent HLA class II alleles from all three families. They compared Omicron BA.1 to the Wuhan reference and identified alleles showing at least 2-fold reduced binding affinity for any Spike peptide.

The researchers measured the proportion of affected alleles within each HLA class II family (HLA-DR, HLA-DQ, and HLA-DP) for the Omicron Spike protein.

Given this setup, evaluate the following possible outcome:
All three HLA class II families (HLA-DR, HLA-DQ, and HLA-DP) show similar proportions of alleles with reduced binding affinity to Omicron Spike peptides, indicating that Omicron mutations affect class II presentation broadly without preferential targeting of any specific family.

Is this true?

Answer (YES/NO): NO